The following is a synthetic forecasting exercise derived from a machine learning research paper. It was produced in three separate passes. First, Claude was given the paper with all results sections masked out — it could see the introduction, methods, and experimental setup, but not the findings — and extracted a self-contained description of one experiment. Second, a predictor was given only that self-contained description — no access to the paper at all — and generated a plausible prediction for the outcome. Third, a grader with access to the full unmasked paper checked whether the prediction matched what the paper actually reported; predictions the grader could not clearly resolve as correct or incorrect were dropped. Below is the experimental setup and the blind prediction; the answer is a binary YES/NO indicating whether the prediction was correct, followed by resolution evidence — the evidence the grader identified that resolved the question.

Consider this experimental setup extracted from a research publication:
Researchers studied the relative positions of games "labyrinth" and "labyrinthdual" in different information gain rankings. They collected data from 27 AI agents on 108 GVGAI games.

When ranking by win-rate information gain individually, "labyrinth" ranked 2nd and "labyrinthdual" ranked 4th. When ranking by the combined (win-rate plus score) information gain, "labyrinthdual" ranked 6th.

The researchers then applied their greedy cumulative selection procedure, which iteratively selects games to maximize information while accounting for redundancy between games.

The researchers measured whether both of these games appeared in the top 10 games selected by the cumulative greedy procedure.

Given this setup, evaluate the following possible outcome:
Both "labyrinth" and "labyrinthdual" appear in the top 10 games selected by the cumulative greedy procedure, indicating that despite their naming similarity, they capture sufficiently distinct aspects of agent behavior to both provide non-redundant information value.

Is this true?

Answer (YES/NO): NO